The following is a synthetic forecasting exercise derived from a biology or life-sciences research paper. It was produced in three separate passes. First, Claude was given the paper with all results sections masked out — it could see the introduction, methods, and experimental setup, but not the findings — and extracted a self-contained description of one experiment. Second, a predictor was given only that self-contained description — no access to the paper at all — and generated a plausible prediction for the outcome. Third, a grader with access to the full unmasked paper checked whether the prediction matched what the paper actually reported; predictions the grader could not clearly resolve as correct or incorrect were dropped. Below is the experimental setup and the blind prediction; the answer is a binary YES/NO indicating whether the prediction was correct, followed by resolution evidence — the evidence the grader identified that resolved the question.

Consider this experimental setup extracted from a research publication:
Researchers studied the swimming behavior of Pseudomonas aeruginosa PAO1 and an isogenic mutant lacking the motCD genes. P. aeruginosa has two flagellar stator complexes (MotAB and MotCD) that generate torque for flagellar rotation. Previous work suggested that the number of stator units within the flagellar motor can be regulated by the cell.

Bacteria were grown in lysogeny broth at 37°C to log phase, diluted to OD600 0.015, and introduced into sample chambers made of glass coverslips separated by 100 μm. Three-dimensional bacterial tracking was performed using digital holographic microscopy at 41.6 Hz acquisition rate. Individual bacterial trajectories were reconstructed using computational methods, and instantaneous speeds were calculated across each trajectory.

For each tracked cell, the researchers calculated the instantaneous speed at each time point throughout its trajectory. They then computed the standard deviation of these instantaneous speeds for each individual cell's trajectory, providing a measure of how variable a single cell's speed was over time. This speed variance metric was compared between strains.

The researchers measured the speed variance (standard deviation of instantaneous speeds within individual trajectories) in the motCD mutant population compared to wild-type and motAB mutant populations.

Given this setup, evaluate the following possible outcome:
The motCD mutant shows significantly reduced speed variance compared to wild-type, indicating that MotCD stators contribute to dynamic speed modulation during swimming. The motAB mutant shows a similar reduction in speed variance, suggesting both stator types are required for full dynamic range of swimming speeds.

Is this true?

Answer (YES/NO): NO